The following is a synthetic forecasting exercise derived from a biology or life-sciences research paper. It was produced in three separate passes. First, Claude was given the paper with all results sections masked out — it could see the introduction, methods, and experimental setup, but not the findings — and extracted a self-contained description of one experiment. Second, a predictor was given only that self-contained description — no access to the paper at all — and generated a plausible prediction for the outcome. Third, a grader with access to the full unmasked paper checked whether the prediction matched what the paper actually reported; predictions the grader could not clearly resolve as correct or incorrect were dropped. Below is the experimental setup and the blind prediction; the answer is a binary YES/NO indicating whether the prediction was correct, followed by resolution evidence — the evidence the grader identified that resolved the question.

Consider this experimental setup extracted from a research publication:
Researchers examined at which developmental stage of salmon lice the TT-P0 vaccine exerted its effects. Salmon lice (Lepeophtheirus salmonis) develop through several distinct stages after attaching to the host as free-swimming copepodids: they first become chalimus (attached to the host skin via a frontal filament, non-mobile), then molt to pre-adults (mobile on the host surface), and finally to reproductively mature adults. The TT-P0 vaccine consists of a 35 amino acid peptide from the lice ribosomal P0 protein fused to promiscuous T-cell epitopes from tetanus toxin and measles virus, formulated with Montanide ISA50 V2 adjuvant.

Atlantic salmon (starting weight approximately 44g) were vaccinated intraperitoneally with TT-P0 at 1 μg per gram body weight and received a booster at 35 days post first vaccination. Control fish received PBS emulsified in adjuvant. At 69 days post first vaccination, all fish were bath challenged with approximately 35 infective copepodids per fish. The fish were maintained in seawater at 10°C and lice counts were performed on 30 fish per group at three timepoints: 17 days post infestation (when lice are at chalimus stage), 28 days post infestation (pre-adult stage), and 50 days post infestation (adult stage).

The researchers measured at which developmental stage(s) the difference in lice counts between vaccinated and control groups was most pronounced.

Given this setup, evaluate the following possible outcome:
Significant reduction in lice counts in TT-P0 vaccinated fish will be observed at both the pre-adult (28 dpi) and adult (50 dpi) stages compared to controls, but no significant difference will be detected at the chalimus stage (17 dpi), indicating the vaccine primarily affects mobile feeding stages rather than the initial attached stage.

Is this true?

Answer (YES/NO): NO